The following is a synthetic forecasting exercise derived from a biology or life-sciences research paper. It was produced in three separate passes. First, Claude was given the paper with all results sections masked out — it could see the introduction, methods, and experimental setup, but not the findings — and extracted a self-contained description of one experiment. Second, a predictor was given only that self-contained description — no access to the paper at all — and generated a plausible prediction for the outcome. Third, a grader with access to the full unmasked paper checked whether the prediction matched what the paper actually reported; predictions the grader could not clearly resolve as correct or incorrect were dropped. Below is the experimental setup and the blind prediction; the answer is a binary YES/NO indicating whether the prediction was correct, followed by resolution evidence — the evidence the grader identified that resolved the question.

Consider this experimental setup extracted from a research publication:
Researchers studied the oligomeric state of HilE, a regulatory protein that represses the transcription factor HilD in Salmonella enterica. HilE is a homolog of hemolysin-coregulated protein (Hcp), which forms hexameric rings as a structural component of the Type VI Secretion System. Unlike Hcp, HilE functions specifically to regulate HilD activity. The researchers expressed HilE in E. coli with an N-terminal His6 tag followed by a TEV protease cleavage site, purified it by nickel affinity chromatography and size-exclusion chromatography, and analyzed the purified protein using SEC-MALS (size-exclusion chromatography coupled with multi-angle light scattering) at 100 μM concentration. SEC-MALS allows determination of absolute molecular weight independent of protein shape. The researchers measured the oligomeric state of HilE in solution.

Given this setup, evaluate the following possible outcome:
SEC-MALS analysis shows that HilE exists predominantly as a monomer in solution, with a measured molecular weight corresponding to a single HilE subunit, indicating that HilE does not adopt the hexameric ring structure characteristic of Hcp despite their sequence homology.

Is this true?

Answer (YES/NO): YES